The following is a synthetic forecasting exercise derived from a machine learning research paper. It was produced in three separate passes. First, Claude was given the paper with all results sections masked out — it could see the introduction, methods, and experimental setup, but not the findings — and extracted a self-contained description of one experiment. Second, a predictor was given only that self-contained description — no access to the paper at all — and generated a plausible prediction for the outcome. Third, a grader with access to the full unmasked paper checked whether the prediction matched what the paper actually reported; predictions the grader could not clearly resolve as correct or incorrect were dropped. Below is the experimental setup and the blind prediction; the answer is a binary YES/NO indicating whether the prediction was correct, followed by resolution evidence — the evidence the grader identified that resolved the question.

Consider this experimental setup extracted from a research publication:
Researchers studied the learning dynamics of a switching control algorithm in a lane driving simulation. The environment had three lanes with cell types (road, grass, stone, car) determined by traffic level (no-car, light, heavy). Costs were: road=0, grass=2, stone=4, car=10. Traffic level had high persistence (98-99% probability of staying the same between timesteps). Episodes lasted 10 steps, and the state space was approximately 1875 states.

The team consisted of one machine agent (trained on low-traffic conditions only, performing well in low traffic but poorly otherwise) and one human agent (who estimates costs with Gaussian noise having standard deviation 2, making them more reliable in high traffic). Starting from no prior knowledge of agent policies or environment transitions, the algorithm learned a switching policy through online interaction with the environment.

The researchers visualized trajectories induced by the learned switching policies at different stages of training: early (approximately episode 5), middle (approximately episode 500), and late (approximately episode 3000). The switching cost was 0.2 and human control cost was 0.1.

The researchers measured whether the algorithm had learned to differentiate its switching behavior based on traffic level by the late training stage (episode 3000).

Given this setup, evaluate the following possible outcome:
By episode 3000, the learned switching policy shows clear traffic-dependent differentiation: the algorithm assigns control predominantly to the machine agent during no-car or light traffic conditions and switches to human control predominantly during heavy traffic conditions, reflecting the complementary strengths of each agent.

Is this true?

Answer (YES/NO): YES